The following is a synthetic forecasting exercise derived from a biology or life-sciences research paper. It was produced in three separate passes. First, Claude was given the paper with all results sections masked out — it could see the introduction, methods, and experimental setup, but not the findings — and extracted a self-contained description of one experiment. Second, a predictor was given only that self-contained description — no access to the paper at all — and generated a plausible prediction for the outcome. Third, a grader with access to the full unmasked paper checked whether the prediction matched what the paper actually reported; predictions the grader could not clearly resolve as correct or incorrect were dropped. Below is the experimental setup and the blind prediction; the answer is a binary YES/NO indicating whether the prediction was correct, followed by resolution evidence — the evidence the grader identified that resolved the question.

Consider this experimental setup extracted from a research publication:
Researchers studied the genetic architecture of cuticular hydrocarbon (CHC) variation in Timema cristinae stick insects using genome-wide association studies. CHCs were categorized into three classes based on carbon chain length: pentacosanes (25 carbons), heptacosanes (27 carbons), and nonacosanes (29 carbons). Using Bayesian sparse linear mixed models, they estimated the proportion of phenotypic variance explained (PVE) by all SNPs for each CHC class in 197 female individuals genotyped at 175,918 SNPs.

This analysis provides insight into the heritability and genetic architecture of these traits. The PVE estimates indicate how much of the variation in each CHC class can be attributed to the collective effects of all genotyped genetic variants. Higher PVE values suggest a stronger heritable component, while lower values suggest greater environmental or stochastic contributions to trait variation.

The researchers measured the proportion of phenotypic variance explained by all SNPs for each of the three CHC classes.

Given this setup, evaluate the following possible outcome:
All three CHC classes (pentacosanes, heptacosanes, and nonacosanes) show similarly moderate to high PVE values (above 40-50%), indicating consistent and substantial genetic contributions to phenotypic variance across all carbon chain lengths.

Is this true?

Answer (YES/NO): NO